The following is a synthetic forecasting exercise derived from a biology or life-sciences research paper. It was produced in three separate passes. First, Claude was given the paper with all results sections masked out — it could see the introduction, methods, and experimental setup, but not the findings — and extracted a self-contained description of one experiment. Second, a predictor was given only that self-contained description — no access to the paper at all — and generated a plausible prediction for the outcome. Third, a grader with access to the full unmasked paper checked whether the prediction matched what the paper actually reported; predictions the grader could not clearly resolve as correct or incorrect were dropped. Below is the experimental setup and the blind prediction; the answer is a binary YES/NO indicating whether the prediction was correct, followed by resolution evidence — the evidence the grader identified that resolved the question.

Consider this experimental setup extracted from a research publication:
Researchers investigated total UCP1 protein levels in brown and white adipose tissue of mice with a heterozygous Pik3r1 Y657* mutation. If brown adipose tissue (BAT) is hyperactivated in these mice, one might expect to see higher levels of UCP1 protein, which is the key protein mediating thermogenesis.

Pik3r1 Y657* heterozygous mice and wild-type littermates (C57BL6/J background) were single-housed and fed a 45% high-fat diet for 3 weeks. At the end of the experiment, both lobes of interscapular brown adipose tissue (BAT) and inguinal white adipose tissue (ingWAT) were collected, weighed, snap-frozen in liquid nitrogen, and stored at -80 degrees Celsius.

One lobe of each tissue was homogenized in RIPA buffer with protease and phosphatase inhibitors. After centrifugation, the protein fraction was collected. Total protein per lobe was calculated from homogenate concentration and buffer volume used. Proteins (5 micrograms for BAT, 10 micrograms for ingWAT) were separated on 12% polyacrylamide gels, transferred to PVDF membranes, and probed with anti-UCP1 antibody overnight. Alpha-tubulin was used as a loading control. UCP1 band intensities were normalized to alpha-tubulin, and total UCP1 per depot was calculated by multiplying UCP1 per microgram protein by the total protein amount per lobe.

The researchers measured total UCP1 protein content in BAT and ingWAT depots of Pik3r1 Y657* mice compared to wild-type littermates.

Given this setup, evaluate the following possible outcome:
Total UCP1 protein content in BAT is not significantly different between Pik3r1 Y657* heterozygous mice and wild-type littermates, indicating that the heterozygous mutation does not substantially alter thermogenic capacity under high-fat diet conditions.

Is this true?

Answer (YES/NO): YES